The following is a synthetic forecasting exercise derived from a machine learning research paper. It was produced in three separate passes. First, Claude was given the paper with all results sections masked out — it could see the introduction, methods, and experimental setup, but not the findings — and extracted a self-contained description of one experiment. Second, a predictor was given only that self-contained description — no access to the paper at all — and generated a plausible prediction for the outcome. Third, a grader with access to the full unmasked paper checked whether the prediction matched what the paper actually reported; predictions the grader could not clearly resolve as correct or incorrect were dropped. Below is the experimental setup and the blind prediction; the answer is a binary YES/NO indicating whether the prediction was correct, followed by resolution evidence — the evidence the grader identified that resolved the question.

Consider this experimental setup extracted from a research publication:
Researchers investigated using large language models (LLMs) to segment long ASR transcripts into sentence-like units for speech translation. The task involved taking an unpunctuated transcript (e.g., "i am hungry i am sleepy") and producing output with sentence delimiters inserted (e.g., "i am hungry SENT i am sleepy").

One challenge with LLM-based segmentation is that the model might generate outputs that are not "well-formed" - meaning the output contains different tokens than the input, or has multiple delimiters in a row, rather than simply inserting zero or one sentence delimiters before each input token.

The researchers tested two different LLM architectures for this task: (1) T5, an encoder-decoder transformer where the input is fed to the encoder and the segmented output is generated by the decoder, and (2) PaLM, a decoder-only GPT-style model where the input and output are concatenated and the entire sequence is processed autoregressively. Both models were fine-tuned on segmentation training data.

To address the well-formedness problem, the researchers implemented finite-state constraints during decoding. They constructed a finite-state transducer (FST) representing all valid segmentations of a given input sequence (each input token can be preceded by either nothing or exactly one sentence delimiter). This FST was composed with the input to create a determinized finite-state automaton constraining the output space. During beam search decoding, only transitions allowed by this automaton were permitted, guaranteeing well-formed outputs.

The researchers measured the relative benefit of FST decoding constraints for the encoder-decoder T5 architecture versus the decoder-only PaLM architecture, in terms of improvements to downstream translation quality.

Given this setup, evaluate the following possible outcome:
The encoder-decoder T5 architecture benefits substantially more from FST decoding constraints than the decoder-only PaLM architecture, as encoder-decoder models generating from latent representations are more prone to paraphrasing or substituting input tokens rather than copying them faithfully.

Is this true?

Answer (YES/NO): NO